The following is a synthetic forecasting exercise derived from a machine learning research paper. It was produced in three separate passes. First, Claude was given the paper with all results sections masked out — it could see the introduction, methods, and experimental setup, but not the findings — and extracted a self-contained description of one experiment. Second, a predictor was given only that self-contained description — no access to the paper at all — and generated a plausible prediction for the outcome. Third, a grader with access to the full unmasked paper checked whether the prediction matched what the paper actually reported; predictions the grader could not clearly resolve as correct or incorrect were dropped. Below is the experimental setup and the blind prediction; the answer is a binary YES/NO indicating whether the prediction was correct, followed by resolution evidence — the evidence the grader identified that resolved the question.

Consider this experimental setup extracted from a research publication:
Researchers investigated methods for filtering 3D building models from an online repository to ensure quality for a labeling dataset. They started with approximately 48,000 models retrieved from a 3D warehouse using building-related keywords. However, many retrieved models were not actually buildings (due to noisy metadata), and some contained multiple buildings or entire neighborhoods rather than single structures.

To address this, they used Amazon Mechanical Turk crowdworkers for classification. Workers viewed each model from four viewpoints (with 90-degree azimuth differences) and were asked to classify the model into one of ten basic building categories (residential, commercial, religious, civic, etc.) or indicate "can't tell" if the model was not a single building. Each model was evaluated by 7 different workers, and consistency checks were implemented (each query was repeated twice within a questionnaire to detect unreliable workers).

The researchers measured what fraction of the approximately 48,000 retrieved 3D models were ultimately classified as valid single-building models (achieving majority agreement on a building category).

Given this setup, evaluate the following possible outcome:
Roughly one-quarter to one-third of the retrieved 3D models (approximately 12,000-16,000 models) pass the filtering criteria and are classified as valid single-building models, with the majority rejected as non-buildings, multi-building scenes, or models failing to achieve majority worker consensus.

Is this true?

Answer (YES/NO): NO